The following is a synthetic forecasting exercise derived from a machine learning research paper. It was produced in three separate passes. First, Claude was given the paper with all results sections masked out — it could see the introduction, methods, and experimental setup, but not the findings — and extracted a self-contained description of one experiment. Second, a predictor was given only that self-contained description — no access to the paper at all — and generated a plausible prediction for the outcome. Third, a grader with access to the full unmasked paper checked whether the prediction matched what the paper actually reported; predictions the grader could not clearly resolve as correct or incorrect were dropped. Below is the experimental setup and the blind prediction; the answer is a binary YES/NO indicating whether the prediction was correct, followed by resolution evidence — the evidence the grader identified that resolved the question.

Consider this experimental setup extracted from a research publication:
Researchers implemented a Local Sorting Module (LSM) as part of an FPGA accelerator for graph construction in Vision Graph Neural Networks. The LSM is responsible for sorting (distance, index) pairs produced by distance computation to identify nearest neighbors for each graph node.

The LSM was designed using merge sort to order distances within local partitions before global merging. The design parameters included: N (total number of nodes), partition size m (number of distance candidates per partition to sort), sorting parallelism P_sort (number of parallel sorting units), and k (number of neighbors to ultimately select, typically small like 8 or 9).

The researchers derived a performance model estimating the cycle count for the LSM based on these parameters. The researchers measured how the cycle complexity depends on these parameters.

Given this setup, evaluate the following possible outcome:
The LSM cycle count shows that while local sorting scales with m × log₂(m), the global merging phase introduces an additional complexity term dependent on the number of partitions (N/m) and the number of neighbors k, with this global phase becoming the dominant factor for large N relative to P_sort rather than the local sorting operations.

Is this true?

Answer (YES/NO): NO